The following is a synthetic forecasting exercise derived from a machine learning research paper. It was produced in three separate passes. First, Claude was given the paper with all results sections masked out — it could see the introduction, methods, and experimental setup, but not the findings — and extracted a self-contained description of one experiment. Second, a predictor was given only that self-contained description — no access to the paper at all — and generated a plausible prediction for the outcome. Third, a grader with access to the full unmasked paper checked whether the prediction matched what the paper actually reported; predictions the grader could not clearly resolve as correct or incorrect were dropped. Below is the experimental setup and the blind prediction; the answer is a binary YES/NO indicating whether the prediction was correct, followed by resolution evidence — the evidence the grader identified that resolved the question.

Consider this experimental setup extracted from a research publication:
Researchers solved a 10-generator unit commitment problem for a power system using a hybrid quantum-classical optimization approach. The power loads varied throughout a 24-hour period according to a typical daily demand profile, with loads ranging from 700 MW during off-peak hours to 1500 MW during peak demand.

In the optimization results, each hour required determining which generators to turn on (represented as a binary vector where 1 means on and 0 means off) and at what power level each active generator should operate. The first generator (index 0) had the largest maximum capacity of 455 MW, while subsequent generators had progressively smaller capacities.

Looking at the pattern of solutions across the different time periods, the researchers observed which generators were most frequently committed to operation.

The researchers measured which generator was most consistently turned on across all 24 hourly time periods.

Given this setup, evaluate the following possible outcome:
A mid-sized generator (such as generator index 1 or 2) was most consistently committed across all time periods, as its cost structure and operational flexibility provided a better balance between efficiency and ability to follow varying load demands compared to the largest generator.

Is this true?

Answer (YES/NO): NO